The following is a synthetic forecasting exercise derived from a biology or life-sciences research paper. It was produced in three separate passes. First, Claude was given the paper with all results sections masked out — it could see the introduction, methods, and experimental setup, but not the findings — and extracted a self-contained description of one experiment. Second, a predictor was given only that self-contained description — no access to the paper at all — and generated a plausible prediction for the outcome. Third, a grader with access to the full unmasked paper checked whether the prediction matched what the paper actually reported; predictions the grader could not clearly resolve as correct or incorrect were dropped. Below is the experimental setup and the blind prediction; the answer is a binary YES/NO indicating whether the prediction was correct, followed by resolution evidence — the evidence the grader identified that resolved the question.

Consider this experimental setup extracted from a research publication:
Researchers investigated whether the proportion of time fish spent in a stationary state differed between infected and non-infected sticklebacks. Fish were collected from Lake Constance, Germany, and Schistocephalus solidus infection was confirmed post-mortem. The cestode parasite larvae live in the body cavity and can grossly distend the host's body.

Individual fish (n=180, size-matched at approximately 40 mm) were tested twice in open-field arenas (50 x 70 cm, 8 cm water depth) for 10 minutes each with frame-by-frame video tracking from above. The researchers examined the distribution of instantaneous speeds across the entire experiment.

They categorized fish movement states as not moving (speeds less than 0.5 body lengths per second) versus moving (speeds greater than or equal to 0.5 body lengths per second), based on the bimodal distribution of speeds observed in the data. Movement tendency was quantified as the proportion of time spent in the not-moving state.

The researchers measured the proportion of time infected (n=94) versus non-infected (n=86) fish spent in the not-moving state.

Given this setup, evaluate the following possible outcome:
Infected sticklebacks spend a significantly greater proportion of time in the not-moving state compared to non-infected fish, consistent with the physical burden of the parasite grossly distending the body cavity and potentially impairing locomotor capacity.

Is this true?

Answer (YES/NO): NO